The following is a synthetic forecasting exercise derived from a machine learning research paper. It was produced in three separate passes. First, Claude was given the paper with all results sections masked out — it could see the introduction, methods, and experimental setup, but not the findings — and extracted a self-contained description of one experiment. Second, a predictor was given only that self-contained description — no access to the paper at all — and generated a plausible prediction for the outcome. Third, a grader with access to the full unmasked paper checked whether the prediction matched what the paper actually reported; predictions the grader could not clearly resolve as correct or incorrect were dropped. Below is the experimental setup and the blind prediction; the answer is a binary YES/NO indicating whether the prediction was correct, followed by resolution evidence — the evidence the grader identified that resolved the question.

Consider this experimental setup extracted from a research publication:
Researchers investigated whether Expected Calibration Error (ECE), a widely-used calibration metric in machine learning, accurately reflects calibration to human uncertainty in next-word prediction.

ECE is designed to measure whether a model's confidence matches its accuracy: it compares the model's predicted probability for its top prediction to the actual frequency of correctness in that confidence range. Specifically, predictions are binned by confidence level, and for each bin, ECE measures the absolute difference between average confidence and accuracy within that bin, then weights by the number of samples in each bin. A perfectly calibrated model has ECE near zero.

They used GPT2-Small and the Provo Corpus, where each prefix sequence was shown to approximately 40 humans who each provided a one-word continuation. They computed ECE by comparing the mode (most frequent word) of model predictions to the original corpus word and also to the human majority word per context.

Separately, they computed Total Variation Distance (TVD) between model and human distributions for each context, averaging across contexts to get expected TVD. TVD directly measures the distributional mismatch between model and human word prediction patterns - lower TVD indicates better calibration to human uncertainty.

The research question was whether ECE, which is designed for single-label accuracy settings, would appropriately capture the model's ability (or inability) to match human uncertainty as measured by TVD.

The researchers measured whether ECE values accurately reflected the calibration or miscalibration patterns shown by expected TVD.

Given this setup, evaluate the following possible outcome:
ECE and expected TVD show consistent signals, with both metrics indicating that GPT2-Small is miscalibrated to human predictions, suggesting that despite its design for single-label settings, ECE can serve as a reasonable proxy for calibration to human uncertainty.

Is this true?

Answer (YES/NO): NO